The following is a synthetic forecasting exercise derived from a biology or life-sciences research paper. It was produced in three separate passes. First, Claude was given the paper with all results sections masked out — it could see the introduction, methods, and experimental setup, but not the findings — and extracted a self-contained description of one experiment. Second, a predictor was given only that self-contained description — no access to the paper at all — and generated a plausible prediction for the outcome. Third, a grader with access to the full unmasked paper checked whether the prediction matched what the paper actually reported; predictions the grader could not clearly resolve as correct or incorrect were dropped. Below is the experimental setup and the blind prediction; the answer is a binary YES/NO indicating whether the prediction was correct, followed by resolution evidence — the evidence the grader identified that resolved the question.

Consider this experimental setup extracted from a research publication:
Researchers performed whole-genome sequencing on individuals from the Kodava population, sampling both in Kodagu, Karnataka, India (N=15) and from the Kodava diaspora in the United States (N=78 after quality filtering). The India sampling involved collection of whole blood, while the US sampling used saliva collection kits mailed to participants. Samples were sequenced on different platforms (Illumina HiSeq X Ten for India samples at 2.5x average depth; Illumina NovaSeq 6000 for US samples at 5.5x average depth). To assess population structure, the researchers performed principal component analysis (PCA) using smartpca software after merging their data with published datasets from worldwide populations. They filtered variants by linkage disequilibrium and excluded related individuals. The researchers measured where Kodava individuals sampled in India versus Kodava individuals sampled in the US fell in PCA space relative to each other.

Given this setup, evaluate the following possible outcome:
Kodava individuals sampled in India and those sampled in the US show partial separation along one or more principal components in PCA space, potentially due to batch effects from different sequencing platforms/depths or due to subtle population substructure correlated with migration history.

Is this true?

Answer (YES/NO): NO